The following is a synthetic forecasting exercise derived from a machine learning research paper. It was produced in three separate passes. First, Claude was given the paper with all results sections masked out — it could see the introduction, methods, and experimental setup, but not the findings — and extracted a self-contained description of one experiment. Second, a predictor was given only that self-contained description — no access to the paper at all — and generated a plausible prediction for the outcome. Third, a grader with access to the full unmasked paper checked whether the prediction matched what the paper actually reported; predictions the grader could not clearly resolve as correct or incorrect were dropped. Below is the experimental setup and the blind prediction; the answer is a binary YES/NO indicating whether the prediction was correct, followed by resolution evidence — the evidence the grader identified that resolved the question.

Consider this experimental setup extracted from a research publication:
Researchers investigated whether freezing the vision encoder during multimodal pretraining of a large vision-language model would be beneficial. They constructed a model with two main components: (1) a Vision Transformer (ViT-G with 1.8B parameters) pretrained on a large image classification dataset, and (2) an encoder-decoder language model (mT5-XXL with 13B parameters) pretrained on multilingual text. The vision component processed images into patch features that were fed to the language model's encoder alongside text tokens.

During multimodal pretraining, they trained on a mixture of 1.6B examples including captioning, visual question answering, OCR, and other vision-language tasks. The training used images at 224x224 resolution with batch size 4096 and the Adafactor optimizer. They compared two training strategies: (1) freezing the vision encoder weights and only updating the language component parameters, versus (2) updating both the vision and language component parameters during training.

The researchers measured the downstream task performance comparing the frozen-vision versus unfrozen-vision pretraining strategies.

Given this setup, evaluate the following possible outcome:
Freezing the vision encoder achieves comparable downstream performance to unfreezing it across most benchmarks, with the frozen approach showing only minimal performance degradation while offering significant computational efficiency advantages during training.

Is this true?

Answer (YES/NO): NO